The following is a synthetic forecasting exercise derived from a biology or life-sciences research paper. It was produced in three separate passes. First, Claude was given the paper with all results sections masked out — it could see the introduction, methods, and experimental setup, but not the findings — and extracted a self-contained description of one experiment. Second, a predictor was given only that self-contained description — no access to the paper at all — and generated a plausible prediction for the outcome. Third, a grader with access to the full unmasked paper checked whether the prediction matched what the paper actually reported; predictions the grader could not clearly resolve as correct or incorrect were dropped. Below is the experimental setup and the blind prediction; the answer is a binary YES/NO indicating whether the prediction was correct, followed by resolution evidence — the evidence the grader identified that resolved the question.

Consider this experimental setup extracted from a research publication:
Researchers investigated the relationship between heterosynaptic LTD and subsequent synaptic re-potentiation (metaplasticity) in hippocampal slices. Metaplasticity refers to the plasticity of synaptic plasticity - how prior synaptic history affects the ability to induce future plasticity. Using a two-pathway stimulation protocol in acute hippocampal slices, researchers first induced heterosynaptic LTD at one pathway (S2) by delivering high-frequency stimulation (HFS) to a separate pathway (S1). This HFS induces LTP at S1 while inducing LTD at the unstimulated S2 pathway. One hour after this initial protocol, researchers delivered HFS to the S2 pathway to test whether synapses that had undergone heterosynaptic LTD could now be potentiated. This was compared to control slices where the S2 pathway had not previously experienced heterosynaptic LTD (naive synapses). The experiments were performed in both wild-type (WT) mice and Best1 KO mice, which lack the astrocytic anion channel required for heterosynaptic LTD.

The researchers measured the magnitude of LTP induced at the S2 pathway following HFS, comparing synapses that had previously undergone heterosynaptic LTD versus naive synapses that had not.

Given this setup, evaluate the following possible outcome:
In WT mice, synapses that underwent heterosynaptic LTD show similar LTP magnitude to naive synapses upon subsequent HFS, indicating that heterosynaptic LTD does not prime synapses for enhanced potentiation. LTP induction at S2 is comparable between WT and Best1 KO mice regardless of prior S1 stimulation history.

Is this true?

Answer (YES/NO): NO